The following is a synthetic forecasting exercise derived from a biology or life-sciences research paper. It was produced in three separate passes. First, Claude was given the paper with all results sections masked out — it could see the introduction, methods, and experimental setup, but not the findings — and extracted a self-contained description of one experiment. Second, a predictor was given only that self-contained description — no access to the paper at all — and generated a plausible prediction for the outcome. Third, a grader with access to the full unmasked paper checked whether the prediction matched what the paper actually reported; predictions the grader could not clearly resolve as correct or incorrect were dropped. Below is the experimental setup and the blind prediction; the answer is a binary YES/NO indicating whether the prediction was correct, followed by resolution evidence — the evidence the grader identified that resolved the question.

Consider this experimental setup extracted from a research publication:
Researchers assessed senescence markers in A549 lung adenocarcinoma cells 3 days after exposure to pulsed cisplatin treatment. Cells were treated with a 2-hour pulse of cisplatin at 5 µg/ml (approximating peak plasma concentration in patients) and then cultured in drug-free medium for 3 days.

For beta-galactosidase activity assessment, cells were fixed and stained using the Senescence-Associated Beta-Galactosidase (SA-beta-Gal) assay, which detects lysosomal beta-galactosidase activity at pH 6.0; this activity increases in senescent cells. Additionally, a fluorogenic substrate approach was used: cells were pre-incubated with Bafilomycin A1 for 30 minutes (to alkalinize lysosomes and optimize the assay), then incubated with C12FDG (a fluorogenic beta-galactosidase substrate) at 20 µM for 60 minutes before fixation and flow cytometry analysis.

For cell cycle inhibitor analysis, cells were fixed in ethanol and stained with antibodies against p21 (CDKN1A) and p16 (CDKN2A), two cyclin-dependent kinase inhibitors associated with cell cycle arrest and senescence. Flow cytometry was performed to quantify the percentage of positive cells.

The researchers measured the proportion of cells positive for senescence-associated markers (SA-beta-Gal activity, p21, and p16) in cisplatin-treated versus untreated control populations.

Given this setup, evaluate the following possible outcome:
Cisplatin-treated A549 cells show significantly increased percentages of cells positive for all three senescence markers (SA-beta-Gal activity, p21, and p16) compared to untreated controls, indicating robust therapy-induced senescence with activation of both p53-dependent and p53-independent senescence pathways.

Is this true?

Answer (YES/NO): NO